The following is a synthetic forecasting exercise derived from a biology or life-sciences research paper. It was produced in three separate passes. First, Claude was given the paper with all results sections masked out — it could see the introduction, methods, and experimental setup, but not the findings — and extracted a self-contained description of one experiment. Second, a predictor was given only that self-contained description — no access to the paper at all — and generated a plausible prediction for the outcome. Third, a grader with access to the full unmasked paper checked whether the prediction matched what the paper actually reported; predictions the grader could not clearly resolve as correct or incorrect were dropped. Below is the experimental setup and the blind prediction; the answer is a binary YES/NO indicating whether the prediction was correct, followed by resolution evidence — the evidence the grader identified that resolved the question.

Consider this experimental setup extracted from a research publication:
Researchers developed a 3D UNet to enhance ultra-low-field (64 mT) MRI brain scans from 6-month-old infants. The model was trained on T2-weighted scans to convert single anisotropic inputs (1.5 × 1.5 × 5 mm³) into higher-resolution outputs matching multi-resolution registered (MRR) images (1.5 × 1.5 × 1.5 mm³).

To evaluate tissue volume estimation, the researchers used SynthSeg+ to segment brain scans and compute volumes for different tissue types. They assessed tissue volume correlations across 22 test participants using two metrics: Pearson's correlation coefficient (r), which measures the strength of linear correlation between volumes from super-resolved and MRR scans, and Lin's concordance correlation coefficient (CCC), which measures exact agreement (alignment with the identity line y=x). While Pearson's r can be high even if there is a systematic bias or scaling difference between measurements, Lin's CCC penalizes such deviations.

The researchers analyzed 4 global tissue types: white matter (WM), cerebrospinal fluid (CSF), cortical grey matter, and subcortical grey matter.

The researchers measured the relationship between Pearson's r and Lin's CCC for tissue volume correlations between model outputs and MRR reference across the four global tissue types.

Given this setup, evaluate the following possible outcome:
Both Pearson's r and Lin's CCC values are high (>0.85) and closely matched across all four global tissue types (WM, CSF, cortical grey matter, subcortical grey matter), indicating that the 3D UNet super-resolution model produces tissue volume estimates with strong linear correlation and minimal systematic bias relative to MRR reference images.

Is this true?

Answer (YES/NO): NO